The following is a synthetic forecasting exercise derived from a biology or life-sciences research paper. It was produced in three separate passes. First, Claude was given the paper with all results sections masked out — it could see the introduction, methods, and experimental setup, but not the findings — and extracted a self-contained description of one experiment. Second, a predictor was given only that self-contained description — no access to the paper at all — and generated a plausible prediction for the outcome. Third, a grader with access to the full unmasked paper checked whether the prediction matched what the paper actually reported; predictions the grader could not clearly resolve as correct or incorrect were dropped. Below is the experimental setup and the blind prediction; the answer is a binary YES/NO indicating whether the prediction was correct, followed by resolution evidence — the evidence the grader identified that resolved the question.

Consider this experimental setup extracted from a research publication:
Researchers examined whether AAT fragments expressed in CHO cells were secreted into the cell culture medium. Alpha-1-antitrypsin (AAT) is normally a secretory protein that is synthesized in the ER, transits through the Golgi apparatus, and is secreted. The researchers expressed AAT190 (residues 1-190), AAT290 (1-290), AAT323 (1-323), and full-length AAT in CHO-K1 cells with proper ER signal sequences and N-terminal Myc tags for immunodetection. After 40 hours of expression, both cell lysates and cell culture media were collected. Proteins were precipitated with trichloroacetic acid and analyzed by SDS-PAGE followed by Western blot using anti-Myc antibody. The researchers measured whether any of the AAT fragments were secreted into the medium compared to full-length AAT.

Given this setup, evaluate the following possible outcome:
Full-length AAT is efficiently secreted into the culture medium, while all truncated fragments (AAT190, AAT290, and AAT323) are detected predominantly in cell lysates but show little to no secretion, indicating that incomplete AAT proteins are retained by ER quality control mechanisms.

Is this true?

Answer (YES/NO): YES